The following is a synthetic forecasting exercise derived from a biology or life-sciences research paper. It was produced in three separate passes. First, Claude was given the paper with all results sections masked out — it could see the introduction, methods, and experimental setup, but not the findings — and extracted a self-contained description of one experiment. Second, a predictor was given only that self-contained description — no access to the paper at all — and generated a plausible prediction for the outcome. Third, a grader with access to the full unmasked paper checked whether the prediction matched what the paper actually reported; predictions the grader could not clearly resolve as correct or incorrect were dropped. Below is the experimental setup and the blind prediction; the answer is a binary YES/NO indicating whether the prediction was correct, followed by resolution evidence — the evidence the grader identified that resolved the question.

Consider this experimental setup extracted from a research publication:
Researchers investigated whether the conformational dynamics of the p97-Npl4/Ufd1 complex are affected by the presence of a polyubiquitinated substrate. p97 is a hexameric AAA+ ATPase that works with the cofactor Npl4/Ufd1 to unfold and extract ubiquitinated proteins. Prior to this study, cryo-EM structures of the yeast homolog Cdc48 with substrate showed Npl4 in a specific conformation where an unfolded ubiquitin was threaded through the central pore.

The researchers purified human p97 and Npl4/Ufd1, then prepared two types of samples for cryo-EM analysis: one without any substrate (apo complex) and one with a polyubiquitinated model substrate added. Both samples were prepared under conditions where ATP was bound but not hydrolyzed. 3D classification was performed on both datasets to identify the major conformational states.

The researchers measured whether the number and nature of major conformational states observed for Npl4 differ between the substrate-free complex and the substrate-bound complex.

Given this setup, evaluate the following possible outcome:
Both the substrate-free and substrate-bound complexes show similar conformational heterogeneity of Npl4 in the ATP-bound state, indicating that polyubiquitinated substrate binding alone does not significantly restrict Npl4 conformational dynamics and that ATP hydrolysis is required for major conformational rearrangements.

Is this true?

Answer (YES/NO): YES